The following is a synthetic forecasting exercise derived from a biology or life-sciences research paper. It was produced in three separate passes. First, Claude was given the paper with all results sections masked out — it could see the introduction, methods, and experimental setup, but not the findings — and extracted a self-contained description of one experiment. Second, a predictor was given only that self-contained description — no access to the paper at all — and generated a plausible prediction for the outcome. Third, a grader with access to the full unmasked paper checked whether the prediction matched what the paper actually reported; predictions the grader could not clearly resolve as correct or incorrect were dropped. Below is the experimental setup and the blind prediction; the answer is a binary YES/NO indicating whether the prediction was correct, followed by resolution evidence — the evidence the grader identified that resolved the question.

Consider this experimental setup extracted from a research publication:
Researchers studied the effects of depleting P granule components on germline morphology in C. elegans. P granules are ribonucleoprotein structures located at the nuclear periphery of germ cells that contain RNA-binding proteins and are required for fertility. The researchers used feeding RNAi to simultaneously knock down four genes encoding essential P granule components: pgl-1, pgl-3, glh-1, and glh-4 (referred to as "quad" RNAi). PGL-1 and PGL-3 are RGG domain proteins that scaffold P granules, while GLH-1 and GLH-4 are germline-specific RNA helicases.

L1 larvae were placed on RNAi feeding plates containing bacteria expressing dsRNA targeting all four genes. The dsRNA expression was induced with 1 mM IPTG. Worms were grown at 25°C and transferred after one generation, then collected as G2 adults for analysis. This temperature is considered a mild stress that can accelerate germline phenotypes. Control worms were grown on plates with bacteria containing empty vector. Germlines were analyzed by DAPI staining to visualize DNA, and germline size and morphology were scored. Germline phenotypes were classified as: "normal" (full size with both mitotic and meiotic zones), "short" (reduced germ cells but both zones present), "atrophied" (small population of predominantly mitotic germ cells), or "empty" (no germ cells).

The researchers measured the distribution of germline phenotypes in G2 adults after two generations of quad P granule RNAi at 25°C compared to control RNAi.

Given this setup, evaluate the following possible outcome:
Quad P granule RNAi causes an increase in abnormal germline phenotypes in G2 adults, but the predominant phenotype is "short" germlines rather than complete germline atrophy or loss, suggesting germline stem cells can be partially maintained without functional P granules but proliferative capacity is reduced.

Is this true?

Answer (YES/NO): NO